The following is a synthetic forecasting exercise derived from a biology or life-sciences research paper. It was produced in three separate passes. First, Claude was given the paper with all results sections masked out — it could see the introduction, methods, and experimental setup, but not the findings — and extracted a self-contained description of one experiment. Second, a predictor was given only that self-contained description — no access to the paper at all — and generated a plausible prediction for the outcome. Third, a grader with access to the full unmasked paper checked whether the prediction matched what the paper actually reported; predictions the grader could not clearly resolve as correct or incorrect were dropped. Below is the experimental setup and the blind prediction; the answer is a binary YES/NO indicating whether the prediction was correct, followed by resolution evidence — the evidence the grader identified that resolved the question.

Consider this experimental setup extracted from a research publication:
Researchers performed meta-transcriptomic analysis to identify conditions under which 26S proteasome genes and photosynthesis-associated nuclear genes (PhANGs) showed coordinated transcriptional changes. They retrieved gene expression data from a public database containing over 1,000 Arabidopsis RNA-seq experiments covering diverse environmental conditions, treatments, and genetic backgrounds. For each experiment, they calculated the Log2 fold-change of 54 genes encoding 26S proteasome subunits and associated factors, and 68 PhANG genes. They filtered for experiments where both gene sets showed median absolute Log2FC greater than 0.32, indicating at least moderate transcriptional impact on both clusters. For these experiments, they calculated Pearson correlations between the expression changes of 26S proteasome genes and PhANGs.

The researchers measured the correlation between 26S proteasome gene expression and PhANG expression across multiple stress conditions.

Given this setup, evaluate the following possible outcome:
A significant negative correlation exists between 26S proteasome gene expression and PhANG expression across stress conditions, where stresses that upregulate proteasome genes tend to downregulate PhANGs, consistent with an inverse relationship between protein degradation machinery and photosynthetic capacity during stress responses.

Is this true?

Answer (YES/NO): YES